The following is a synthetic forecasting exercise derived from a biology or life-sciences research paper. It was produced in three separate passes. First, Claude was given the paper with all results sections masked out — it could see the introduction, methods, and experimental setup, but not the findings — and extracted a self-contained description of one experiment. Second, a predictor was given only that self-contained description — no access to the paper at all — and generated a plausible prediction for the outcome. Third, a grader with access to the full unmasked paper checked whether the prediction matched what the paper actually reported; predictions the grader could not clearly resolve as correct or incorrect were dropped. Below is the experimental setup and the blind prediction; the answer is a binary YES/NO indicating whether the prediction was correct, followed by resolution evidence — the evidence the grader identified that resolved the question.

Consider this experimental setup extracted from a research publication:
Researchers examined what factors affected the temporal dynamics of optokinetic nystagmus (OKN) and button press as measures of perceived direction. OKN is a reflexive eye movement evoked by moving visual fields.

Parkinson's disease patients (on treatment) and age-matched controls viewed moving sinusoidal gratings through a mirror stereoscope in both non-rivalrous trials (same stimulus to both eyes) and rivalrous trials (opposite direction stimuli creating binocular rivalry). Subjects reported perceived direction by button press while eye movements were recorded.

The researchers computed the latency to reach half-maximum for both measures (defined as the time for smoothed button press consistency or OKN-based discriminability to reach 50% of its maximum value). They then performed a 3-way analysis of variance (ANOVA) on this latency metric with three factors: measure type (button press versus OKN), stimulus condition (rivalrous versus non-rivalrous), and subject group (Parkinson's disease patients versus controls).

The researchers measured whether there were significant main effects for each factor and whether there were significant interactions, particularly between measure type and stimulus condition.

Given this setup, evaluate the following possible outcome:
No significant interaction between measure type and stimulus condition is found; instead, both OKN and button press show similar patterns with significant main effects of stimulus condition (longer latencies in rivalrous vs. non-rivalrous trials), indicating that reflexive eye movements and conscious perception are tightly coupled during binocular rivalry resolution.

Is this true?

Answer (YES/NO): NO